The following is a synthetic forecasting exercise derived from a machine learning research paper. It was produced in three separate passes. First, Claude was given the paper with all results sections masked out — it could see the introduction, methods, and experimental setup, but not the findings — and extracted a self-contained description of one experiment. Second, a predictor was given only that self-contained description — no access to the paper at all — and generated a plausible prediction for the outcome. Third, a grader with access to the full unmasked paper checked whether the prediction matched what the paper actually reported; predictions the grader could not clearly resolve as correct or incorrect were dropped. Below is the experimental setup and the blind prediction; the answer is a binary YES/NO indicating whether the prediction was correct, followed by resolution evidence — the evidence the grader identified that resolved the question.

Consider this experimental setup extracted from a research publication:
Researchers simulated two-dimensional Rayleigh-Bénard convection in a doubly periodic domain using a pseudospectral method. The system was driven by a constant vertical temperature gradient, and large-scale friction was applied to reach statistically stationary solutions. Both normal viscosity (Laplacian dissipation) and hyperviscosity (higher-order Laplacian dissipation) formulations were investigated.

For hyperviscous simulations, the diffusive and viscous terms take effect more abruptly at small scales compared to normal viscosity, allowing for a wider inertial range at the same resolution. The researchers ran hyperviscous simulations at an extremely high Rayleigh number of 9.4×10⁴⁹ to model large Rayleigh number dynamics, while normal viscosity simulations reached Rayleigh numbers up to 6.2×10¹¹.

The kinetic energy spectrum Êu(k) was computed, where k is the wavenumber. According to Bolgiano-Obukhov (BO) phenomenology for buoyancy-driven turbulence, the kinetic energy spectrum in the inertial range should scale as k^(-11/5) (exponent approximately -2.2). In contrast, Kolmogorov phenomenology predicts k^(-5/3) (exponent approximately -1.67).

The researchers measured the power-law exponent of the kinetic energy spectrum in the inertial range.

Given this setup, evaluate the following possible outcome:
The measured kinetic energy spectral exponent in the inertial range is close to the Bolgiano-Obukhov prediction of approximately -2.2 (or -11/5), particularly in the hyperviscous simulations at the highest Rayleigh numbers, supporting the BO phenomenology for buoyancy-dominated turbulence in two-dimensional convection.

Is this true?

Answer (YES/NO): NO